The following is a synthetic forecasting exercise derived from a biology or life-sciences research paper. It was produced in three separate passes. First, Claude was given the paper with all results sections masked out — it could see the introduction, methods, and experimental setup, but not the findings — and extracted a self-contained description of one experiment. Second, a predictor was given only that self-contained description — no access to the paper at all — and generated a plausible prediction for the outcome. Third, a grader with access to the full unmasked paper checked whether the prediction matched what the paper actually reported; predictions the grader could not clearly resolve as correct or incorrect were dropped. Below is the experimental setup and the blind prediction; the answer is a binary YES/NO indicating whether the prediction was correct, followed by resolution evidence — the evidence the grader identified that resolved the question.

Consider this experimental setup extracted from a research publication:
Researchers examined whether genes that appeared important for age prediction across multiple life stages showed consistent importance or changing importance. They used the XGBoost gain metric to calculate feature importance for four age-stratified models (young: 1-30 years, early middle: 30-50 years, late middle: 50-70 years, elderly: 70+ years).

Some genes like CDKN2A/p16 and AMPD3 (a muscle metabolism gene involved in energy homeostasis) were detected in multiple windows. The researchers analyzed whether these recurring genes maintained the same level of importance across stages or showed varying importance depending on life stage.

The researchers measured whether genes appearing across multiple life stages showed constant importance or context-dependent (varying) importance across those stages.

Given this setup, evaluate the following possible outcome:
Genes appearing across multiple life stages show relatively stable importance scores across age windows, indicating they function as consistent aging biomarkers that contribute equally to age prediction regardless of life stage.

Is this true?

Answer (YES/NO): NO